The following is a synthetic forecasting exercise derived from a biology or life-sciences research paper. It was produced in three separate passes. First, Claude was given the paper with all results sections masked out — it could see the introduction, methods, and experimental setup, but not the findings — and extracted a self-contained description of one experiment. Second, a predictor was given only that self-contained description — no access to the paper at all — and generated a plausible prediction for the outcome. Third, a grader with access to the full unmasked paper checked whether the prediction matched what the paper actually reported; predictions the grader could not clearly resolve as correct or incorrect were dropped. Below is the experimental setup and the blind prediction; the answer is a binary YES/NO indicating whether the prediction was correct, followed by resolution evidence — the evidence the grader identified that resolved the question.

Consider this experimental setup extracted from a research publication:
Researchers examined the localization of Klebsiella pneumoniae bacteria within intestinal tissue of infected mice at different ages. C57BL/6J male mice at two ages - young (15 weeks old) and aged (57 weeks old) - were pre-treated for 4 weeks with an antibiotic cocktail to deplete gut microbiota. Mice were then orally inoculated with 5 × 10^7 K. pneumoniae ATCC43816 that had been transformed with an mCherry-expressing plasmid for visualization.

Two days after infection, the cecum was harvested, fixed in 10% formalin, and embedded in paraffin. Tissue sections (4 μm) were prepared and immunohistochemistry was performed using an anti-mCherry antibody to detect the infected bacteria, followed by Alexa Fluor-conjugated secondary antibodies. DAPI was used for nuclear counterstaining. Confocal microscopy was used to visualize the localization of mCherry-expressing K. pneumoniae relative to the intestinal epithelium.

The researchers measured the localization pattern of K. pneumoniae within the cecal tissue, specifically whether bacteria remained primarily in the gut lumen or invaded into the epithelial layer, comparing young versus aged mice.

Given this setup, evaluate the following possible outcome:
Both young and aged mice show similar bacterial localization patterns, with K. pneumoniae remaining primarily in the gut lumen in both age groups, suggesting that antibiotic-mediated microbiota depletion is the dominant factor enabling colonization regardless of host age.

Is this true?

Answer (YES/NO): NO